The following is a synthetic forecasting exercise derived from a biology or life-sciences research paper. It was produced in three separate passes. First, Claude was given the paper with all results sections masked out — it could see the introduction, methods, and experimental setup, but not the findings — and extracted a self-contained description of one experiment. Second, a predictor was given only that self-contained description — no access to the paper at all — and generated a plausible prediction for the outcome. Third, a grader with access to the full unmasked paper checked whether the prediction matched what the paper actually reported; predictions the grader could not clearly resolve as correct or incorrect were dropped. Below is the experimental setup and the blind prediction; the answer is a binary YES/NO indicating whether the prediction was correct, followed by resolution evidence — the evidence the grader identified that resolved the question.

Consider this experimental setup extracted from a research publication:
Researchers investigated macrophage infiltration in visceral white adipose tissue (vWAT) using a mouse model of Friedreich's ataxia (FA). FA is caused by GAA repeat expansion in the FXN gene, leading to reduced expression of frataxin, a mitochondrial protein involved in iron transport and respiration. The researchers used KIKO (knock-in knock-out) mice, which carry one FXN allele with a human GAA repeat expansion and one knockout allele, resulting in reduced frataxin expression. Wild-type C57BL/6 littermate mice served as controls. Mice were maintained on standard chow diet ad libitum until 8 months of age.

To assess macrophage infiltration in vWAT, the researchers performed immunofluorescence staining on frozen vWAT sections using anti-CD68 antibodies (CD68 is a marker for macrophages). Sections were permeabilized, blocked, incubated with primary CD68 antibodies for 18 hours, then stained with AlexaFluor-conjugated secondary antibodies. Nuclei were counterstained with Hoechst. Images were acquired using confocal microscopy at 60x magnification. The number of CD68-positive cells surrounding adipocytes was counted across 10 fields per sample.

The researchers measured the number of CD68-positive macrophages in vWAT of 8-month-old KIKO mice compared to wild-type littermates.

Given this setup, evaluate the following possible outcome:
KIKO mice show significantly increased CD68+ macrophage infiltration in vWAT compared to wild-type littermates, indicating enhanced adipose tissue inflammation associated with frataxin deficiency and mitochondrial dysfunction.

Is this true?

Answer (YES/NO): YES